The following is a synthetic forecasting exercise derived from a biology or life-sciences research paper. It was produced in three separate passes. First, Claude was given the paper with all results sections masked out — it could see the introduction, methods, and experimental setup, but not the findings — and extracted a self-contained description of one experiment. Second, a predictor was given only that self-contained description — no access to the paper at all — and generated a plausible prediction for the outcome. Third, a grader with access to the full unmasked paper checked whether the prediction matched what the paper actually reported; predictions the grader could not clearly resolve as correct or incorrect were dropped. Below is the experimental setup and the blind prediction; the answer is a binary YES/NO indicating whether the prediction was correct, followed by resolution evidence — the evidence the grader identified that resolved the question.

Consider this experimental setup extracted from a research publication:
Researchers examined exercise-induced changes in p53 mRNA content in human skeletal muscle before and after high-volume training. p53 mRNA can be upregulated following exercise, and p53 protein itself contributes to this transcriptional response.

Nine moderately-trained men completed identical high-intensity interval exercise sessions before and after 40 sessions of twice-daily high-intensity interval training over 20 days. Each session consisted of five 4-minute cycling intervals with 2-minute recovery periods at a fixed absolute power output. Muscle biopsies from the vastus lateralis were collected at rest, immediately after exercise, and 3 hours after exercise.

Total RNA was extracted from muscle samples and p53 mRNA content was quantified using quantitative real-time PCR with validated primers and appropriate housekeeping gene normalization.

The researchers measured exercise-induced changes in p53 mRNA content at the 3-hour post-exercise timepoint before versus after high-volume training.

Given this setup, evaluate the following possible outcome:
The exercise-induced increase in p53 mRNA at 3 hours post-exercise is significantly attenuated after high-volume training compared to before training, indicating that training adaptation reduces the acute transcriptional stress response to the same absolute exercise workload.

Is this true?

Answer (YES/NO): NO